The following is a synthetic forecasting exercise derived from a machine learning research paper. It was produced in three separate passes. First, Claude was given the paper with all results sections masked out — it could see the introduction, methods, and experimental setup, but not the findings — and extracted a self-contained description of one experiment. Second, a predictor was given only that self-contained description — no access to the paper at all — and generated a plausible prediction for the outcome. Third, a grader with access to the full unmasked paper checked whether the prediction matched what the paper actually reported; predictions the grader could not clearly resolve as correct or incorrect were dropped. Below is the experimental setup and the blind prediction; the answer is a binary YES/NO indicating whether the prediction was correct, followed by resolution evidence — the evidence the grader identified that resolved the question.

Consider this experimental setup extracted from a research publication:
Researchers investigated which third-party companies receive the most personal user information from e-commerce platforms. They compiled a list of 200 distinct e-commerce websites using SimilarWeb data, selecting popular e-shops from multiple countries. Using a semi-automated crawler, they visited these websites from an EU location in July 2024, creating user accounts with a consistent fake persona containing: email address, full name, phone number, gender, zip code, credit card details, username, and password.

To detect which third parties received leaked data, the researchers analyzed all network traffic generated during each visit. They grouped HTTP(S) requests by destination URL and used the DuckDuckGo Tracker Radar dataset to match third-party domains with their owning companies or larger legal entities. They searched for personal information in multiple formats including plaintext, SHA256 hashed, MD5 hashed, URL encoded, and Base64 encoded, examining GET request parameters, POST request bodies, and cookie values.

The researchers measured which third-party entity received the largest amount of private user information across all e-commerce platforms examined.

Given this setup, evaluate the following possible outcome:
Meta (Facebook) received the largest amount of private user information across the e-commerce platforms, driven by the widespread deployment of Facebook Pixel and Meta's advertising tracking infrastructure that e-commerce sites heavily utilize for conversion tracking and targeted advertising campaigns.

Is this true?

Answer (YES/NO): YES